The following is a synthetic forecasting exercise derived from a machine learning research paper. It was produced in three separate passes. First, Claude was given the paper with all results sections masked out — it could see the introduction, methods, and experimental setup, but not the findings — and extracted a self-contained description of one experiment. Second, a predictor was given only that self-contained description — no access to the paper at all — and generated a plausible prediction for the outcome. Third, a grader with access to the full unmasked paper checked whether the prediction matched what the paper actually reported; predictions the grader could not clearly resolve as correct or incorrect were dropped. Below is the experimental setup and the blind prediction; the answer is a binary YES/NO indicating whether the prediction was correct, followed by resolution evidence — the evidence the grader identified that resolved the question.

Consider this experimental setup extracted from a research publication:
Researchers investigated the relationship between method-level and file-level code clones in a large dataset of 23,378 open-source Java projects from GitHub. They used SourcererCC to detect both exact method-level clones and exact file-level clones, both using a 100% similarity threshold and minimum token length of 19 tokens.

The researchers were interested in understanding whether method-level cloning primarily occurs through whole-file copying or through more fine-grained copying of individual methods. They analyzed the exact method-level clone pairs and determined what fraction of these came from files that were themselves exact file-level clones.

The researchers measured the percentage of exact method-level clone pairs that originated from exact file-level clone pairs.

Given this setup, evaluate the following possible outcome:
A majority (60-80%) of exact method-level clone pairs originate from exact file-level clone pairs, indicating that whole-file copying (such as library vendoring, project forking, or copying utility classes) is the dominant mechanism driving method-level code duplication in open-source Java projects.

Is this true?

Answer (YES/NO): NO